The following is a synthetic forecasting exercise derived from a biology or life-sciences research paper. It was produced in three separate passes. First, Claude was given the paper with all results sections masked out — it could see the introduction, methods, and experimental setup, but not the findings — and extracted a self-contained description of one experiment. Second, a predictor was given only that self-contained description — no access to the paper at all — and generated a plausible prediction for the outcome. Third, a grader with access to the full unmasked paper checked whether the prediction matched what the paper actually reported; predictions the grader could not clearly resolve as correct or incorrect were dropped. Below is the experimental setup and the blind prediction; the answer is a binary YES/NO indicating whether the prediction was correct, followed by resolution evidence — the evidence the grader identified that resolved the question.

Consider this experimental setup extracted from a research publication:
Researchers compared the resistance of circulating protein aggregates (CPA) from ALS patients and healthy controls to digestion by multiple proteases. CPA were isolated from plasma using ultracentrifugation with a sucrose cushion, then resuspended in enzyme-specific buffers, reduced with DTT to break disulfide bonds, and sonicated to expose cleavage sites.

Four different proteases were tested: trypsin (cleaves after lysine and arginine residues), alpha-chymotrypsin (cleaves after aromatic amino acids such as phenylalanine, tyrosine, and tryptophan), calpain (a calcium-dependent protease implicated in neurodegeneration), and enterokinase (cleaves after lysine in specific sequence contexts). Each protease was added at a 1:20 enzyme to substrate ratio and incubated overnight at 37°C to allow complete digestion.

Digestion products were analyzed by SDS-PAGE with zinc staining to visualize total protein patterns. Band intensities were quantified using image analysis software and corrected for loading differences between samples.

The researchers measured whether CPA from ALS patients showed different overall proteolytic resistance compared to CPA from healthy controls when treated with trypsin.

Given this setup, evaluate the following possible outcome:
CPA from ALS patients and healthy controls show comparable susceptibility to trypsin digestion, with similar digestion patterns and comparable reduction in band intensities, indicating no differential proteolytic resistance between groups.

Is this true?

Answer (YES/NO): YES